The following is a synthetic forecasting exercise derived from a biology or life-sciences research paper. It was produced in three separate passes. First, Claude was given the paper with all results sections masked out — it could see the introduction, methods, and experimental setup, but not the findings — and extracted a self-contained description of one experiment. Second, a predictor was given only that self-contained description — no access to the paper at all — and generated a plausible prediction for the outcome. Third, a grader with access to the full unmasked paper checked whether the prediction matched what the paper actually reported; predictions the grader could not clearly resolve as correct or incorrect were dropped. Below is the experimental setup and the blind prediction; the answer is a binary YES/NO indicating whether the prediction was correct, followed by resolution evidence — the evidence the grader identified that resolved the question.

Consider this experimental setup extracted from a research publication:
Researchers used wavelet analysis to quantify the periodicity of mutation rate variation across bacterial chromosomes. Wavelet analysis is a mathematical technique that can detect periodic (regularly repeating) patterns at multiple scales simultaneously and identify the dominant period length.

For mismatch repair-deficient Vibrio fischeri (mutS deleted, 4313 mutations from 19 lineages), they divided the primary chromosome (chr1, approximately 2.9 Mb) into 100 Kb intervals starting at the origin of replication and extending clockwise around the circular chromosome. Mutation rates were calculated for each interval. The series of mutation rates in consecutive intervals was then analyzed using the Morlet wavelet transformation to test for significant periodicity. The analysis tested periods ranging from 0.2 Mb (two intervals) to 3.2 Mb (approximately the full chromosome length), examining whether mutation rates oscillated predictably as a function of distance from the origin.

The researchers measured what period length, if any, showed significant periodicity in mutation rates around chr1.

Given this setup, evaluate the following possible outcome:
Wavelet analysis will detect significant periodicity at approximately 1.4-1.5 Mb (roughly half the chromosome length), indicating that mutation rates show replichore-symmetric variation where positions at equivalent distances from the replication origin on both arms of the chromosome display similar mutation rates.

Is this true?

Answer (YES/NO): NO